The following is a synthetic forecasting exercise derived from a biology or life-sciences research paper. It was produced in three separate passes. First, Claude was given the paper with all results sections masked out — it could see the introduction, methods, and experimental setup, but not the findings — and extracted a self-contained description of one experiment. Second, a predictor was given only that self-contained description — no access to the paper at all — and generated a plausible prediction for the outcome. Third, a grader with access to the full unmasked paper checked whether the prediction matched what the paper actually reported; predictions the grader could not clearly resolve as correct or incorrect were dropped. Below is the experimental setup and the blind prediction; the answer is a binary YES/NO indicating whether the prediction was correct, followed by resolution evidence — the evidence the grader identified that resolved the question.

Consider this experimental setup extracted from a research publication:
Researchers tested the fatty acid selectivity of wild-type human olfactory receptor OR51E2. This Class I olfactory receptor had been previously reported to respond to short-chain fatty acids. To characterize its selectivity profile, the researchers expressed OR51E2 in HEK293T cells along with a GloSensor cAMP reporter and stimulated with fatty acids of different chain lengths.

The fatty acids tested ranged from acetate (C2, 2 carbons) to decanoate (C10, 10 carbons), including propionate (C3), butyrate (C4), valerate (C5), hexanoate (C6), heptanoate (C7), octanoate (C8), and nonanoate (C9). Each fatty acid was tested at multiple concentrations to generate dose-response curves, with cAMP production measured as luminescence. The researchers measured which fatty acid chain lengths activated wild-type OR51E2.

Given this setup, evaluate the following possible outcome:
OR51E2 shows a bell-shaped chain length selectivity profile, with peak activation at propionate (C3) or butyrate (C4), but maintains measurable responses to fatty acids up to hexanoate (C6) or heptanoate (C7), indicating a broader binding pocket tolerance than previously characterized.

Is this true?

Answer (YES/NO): NO